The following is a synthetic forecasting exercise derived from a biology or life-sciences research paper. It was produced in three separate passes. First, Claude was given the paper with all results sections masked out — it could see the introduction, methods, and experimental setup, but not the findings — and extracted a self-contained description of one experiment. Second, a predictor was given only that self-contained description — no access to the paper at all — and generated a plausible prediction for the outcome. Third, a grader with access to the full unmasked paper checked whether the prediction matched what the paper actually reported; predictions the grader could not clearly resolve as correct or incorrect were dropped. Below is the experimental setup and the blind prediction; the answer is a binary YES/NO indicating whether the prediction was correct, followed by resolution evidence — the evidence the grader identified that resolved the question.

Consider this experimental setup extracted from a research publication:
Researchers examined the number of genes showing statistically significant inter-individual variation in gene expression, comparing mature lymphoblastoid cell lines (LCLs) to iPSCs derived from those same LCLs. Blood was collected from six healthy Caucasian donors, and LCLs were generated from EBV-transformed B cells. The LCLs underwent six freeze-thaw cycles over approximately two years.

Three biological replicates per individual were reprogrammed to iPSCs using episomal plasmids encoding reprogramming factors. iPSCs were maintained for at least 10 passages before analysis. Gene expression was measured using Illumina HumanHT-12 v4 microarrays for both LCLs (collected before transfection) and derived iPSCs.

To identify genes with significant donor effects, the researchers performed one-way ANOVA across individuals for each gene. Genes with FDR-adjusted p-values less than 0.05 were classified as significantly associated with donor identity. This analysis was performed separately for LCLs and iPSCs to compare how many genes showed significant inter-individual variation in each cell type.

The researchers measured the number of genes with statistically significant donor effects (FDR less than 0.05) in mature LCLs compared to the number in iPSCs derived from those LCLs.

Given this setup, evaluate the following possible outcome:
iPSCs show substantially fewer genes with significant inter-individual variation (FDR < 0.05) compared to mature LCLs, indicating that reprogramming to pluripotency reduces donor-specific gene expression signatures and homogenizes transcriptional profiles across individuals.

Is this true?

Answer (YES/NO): NO